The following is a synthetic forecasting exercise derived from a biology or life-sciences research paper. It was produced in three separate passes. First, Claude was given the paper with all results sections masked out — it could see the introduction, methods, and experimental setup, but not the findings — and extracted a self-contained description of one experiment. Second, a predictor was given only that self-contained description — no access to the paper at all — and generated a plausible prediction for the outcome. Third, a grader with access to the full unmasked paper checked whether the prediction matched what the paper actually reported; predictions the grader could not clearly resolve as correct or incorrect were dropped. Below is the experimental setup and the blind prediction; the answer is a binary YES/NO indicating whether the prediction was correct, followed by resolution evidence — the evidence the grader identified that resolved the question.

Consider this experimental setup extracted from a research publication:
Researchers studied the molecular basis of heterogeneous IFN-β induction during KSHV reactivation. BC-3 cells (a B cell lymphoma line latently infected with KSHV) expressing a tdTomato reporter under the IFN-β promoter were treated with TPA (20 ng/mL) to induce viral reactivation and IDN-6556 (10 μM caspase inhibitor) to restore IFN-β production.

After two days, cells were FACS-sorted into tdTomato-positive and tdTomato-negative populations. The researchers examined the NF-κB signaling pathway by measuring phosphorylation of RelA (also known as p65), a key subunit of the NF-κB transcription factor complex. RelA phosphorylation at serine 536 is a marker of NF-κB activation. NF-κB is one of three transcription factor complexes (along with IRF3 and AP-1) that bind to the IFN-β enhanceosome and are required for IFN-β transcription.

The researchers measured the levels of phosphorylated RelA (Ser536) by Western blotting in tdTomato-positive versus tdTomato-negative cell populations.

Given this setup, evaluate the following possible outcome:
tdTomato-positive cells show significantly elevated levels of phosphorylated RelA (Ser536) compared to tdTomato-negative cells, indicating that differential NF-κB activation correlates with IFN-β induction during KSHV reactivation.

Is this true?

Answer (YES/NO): YES